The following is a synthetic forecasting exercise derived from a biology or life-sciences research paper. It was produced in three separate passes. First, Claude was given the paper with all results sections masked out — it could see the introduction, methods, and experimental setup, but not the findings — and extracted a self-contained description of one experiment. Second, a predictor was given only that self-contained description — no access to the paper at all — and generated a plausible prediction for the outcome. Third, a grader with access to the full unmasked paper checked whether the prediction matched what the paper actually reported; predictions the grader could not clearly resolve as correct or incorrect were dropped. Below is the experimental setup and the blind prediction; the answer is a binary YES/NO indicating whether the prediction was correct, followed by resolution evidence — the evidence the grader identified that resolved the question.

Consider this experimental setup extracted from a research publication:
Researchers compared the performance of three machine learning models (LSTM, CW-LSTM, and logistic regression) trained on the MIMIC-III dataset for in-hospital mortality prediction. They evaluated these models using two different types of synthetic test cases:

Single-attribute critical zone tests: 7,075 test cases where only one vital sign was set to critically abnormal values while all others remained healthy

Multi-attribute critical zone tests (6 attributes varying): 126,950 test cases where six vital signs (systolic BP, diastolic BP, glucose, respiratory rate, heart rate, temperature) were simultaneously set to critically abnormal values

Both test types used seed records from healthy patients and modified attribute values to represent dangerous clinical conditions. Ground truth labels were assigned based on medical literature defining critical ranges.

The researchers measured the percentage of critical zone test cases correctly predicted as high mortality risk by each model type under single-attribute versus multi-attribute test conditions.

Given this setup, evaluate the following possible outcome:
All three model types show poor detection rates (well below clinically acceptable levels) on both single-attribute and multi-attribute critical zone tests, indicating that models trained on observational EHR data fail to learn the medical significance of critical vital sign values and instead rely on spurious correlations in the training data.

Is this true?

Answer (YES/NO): YES